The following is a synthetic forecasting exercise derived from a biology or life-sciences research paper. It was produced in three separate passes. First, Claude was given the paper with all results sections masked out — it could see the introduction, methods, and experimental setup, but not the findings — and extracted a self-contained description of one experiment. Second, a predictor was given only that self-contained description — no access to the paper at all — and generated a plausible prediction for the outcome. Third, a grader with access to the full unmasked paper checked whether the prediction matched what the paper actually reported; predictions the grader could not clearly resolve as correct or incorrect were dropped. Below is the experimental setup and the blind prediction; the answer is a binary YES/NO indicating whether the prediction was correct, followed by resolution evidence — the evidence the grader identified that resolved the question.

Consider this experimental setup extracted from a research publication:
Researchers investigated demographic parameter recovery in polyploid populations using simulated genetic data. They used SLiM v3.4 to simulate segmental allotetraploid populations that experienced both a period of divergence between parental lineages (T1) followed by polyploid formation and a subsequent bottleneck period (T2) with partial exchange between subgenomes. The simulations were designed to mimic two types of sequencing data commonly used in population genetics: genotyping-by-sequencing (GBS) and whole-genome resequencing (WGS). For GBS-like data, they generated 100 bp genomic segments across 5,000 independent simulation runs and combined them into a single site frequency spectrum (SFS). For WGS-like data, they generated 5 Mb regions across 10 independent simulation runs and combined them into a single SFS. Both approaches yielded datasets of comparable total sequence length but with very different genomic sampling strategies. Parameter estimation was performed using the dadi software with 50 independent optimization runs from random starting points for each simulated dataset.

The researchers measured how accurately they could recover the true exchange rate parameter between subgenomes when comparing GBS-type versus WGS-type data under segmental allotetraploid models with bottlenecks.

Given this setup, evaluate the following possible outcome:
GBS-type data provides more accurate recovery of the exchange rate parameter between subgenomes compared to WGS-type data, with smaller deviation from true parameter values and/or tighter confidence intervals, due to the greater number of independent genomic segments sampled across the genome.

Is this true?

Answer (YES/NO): NO